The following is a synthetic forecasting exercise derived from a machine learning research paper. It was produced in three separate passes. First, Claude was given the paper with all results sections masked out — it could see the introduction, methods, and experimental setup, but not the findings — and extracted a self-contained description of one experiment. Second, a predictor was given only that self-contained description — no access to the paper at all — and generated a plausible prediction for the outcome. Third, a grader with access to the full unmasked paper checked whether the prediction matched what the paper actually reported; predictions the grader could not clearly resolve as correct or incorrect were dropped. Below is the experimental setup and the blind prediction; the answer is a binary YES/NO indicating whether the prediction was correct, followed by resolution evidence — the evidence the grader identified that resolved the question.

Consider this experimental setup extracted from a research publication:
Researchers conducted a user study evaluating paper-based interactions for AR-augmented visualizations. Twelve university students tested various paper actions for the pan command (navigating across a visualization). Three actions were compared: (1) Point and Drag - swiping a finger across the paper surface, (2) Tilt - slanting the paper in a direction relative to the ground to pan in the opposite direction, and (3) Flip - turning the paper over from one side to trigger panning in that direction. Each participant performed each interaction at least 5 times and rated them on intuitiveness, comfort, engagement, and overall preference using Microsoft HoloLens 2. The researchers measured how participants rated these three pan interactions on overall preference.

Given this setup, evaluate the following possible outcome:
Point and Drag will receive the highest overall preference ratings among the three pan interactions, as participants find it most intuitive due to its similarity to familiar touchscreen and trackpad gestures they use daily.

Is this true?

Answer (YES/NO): NO